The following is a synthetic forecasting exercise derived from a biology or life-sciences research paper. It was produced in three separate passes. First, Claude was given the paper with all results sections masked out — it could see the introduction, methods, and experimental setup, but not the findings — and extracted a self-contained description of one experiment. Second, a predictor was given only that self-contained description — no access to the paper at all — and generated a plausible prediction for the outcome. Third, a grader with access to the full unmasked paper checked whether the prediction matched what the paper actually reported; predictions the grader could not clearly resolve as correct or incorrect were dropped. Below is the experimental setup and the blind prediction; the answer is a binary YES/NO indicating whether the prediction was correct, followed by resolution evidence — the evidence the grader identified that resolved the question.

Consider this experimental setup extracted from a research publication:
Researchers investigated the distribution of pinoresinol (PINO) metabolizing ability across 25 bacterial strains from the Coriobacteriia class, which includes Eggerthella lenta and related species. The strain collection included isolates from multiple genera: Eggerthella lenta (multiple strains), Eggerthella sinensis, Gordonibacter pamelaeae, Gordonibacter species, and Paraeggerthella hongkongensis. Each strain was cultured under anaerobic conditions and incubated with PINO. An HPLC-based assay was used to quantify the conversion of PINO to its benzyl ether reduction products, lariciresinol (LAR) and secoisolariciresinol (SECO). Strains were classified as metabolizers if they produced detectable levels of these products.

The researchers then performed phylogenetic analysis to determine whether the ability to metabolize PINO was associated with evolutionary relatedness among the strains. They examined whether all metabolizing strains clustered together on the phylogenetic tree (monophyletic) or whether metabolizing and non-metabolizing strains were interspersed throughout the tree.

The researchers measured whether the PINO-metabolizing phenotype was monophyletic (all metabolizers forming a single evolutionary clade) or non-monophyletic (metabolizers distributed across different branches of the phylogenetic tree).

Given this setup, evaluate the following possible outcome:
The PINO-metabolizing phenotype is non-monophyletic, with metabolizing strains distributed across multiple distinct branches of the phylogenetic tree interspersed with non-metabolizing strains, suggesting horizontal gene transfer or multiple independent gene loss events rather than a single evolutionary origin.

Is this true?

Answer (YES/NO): YES